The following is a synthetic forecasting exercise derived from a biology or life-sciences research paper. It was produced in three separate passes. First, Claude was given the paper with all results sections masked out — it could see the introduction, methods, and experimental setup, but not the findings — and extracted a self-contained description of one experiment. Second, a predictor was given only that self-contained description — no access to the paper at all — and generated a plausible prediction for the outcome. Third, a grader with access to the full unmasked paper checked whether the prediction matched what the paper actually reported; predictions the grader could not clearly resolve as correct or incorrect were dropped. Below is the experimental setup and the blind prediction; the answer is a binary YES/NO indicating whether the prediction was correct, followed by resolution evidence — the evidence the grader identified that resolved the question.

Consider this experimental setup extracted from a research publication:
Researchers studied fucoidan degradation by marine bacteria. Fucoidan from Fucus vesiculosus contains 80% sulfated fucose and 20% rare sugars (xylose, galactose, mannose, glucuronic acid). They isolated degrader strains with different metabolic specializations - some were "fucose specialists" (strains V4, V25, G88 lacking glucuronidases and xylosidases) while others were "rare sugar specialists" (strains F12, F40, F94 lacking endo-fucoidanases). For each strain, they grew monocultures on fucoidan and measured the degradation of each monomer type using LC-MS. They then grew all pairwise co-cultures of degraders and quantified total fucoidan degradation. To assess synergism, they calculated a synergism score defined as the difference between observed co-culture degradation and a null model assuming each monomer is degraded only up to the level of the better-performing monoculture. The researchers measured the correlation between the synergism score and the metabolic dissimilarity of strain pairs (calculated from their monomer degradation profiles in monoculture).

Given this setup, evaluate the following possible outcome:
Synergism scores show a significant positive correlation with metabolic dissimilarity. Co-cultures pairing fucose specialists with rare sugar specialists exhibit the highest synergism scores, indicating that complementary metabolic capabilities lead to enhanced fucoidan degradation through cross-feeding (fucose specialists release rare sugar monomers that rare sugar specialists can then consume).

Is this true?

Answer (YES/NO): NO